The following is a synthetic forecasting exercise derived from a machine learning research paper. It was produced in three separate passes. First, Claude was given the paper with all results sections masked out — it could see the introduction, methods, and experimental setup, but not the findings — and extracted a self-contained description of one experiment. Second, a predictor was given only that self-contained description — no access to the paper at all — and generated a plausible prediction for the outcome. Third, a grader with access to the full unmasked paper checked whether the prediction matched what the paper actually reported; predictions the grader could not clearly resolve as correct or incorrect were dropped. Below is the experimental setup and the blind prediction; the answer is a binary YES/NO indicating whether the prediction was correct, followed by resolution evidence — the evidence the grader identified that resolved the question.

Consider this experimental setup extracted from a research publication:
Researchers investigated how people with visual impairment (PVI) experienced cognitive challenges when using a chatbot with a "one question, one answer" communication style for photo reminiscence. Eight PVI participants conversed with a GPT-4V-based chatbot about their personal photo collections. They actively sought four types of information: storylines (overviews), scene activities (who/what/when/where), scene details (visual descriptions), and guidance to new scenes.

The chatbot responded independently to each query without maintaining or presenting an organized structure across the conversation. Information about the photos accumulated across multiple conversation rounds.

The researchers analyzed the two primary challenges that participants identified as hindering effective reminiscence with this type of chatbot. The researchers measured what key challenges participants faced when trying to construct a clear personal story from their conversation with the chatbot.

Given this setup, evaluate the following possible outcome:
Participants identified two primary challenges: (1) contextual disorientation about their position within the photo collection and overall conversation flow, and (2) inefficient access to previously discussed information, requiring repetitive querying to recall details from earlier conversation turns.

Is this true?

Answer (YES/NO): NO